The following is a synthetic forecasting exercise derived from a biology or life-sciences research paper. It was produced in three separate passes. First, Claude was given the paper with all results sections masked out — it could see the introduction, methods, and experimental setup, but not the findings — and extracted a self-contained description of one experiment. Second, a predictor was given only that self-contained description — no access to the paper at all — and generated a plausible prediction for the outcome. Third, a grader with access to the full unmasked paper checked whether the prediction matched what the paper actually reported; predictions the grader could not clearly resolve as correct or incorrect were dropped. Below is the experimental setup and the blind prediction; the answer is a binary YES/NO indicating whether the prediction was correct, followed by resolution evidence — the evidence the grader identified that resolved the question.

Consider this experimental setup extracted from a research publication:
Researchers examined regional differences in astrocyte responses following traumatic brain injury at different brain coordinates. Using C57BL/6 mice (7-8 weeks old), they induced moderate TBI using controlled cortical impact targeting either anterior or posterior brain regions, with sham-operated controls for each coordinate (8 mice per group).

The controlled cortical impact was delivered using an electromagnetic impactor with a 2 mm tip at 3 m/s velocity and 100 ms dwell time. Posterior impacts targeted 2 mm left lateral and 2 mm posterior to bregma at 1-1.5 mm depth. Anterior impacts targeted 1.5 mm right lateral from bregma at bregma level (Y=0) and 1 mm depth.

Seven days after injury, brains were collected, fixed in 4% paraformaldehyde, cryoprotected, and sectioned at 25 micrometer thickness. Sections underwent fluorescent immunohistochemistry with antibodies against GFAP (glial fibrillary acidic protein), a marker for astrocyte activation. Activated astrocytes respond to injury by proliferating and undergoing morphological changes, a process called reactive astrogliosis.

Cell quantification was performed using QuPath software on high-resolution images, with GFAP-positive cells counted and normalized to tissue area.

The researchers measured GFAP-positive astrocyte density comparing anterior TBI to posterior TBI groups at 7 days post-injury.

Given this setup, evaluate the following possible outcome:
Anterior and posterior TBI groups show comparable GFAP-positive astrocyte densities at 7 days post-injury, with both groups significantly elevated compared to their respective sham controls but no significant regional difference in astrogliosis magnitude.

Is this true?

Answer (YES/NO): NO